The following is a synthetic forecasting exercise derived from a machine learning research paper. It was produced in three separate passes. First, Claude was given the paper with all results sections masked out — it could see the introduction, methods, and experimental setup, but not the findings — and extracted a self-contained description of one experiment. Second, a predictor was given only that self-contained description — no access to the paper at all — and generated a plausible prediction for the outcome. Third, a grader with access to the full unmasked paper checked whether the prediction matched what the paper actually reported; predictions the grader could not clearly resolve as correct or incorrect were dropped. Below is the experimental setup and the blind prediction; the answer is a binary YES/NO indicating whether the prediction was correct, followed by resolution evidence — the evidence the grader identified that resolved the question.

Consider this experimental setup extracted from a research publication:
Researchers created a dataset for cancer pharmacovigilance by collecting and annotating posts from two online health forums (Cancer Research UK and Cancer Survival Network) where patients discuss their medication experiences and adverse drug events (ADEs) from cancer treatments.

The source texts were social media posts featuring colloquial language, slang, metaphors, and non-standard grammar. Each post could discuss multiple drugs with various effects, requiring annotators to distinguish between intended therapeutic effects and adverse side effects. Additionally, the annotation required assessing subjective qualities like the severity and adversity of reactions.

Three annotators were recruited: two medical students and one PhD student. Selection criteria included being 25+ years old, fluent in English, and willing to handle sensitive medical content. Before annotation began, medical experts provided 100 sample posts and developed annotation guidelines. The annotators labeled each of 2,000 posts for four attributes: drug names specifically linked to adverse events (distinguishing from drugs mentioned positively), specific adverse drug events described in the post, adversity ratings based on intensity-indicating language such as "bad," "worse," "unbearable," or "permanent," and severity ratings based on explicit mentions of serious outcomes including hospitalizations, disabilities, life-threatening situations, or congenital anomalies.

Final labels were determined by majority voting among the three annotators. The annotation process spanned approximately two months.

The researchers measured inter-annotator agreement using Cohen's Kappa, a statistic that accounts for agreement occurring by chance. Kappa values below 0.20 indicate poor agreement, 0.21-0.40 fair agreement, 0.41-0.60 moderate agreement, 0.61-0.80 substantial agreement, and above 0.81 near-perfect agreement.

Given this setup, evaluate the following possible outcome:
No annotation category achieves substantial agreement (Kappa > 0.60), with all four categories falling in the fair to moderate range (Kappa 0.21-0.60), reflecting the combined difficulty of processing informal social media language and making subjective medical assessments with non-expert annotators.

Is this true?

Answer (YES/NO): NO